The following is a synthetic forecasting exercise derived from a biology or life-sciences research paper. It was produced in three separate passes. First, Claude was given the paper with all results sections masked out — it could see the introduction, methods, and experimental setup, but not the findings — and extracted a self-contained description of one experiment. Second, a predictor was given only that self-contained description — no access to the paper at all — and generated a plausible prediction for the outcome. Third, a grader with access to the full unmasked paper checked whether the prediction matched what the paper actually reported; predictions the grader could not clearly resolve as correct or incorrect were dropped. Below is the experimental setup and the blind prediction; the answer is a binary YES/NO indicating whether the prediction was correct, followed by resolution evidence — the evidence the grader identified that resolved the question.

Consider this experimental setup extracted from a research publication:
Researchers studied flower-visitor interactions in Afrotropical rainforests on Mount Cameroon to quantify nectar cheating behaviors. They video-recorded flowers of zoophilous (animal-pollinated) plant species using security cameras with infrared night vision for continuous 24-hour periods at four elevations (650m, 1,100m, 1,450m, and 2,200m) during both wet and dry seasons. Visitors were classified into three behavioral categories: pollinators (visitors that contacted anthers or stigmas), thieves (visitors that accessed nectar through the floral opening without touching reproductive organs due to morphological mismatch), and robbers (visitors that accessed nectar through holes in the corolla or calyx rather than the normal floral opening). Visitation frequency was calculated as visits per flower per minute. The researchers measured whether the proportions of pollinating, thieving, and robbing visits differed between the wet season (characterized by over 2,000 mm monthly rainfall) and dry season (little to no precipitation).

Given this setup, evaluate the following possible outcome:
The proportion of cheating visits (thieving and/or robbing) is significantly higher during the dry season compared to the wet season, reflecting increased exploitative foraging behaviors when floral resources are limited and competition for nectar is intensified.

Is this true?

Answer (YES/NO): NO